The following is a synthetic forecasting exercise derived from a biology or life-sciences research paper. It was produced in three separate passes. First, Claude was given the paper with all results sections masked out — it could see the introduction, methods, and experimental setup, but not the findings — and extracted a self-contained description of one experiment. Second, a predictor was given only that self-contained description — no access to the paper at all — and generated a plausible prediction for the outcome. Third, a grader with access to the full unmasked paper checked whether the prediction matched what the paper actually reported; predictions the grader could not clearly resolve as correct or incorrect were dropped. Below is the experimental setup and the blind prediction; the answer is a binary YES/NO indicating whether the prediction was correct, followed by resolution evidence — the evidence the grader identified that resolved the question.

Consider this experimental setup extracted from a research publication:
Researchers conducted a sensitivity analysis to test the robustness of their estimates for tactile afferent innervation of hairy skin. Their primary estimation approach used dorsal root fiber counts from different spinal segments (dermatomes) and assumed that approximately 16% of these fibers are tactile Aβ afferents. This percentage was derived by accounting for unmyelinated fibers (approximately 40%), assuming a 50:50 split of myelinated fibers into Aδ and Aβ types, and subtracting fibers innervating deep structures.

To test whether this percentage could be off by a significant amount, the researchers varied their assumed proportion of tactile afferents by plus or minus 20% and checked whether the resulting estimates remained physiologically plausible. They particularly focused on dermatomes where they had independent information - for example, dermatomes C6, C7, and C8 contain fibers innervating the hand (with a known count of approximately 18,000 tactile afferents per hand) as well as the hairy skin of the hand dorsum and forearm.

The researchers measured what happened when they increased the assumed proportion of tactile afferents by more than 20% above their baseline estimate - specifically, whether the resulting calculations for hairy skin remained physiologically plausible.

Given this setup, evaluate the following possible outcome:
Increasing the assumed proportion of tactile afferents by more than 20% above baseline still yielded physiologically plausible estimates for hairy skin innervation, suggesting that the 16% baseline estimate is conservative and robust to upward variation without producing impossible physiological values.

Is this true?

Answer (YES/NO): NO